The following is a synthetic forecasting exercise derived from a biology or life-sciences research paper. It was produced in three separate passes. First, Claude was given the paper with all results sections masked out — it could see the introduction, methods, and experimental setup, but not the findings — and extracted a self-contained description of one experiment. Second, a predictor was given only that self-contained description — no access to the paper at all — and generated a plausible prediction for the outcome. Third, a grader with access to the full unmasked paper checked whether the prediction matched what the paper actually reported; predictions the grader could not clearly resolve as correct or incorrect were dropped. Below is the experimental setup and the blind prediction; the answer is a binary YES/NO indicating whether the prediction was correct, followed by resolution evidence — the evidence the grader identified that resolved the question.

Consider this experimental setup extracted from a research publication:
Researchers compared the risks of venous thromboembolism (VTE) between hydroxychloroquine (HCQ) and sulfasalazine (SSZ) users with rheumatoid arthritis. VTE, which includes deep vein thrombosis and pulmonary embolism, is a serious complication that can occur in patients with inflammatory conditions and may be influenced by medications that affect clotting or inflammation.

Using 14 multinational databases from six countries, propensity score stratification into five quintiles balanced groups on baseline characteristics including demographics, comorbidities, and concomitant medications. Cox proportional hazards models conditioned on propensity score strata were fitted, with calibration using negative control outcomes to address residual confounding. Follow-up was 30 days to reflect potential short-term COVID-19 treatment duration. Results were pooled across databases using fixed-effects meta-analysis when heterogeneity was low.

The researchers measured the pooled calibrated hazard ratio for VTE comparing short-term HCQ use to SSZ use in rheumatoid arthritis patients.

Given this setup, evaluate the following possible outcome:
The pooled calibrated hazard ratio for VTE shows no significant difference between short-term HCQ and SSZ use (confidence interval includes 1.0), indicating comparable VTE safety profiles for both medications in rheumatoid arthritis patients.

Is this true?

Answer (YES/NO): YES